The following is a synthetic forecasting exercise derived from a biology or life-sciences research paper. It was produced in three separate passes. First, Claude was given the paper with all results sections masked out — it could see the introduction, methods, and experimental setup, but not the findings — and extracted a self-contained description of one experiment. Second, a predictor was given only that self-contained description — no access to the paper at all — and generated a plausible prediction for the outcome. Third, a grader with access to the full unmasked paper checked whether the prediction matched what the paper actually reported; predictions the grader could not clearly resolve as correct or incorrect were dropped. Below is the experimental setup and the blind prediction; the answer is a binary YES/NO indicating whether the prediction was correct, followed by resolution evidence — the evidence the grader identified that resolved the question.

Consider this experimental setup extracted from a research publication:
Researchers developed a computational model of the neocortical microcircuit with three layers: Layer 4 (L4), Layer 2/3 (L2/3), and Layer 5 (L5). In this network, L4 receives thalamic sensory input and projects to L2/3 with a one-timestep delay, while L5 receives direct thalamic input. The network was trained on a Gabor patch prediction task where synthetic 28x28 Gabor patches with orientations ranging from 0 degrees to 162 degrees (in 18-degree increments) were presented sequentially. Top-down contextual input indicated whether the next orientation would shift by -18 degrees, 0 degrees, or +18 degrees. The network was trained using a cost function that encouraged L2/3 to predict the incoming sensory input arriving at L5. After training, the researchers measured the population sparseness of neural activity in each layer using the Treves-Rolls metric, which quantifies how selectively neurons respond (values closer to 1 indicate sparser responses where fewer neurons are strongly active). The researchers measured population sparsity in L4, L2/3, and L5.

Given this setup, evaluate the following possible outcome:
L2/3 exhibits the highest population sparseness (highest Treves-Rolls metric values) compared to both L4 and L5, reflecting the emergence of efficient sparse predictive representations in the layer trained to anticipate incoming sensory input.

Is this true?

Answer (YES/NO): YES